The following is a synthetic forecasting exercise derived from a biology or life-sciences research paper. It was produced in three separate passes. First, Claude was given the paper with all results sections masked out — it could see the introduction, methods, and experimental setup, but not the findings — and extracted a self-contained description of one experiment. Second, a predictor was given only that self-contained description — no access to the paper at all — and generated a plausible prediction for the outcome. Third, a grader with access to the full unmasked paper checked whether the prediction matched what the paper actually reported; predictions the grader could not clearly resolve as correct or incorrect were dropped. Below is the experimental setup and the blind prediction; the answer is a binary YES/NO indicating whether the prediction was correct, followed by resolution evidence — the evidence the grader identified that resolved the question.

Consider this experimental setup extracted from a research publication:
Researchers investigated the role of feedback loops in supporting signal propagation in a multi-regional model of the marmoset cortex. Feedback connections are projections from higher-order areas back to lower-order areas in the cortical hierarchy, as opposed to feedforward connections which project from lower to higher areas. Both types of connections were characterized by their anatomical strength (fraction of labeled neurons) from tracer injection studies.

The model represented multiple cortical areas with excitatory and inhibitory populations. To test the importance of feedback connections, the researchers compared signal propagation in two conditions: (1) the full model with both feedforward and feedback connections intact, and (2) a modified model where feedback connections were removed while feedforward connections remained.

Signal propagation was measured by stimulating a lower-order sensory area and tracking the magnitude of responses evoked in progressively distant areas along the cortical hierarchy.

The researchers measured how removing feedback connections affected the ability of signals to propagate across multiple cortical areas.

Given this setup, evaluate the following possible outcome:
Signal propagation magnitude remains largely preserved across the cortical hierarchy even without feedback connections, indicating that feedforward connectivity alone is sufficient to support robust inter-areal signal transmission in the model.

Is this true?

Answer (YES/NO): NO